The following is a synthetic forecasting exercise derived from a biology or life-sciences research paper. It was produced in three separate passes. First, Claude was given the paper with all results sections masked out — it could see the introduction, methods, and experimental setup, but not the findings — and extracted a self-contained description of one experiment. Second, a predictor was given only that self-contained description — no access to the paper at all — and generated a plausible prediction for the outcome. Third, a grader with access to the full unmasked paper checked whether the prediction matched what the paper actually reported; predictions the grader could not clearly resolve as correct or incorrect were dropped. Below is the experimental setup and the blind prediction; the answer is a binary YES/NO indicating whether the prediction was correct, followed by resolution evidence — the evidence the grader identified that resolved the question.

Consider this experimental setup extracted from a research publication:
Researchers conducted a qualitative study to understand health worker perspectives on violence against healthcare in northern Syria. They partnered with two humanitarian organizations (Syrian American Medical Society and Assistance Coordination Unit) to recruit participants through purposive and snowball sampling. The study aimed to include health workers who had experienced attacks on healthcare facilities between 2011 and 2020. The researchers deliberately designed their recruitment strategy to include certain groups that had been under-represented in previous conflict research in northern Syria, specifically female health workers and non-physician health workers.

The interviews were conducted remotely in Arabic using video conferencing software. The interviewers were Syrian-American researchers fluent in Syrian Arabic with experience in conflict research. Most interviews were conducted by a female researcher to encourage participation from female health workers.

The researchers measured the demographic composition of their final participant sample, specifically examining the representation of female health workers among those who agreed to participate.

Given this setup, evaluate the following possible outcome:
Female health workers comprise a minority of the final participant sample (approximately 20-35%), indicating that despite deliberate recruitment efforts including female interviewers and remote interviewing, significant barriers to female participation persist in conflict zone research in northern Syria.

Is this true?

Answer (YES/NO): YES